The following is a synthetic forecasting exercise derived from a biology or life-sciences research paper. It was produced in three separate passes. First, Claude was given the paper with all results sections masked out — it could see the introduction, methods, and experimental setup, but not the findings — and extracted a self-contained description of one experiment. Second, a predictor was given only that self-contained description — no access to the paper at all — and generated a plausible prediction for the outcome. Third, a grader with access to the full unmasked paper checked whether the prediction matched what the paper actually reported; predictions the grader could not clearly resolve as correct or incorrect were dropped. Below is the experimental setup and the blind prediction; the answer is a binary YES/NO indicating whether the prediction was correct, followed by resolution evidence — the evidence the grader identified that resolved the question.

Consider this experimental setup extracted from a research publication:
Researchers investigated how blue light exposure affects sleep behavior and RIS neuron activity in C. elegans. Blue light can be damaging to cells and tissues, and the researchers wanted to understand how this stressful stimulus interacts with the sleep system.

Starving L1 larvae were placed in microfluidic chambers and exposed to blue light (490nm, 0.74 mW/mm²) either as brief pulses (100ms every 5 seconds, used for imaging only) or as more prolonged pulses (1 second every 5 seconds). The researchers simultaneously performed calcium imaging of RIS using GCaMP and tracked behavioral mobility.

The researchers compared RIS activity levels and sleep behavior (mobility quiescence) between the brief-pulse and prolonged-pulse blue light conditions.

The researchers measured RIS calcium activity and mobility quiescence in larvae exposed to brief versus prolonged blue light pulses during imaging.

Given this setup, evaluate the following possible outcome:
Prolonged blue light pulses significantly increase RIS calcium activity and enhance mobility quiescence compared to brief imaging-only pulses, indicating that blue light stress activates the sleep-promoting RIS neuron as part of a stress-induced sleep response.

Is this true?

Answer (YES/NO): NO